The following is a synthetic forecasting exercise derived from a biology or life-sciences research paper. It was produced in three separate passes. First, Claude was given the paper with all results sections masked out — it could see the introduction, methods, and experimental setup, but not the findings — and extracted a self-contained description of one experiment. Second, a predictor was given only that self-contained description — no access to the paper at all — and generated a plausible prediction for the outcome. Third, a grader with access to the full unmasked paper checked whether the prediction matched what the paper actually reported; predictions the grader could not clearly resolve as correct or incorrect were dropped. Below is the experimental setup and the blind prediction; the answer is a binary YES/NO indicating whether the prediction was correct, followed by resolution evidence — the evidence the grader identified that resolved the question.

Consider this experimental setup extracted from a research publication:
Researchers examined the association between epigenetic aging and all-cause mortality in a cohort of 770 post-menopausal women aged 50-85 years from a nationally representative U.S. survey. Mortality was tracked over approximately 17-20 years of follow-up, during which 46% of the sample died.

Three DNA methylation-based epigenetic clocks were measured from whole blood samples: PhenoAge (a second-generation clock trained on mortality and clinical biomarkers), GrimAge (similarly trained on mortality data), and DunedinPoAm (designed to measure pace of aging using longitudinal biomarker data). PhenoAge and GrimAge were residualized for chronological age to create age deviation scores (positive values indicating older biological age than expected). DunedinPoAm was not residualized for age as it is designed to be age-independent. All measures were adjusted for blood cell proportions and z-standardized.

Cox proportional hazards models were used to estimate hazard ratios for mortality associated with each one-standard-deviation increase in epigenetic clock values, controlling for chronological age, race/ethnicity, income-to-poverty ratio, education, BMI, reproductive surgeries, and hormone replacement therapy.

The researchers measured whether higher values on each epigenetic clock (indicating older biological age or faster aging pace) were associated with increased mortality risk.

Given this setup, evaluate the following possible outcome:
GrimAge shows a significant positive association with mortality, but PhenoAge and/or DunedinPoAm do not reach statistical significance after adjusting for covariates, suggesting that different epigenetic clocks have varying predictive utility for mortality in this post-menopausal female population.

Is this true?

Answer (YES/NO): NO